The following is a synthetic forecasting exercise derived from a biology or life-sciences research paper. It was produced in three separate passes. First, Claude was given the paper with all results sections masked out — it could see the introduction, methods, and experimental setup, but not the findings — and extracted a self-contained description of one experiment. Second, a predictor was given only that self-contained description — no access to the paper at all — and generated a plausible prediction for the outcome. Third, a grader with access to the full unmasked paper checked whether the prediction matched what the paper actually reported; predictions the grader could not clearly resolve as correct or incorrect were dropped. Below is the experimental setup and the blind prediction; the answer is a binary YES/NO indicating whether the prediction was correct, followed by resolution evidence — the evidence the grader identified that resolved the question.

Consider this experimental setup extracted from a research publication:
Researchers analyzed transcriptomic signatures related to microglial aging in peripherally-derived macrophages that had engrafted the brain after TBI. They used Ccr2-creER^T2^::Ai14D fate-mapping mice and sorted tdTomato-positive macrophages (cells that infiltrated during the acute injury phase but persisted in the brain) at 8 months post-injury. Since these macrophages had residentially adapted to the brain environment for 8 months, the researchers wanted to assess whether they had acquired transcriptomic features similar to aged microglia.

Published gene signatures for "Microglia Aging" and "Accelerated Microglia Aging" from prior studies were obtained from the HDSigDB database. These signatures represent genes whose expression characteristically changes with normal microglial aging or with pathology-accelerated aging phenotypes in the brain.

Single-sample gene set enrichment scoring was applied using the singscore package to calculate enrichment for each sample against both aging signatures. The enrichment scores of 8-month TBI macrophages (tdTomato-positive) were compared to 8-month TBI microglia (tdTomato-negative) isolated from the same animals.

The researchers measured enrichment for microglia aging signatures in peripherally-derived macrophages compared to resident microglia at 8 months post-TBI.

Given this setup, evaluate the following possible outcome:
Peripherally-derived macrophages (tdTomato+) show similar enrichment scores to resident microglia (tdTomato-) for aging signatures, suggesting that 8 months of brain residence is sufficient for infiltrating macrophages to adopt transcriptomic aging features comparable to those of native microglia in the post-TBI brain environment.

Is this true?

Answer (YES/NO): NO